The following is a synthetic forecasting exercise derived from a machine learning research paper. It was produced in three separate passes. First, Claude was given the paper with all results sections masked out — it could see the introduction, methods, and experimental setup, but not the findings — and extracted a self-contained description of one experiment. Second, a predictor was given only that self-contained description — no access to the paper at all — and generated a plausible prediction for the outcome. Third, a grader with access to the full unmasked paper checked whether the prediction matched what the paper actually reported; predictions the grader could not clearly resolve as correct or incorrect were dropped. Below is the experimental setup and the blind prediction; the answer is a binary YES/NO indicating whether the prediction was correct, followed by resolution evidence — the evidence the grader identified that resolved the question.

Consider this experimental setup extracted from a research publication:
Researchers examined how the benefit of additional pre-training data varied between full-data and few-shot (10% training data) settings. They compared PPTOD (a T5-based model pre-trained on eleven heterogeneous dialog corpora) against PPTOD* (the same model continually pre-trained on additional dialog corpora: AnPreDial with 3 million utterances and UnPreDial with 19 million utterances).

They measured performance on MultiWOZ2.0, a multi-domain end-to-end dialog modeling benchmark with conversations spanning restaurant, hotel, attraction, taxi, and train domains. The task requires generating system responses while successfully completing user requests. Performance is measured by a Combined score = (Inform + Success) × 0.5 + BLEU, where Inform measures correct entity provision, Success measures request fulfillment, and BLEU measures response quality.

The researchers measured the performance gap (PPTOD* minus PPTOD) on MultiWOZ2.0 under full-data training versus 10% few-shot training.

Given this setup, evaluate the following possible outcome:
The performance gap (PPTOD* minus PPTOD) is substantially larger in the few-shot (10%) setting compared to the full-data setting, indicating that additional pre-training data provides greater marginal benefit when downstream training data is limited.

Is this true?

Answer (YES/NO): NO